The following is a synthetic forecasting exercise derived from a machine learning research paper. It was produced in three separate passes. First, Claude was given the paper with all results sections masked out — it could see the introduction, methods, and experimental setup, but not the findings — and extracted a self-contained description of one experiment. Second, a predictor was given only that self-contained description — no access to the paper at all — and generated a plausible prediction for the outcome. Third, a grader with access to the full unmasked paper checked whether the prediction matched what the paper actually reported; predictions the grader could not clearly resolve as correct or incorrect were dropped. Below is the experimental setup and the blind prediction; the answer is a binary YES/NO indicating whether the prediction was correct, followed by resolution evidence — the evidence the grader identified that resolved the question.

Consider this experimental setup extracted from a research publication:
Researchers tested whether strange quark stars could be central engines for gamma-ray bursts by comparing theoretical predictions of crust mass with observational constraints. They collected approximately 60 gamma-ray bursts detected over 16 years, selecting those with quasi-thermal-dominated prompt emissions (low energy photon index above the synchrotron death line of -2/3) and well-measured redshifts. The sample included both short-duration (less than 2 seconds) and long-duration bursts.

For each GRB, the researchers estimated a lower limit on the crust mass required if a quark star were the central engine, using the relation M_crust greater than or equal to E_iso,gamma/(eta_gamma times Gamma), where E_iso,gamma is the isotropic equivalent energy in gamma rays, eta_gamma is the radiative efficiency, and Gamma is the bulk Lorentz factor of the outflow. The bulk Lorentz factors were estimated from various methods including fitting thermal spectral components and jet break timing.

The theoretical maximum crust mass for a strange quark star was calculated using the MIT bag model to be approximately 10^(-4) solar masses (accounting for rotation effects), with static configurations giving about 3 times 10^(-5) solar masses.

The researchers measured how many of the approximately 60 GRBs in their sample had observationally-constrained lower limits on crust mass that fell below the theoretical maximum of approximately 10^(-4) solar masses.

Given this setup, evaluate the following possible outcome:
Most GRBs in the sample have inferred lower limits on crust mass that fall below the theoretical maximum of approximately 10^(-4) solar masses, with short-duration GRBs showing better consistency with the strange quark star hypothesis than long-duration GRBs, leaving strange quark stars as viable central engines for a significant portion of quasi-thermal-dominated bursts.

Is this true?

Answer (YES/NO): NO